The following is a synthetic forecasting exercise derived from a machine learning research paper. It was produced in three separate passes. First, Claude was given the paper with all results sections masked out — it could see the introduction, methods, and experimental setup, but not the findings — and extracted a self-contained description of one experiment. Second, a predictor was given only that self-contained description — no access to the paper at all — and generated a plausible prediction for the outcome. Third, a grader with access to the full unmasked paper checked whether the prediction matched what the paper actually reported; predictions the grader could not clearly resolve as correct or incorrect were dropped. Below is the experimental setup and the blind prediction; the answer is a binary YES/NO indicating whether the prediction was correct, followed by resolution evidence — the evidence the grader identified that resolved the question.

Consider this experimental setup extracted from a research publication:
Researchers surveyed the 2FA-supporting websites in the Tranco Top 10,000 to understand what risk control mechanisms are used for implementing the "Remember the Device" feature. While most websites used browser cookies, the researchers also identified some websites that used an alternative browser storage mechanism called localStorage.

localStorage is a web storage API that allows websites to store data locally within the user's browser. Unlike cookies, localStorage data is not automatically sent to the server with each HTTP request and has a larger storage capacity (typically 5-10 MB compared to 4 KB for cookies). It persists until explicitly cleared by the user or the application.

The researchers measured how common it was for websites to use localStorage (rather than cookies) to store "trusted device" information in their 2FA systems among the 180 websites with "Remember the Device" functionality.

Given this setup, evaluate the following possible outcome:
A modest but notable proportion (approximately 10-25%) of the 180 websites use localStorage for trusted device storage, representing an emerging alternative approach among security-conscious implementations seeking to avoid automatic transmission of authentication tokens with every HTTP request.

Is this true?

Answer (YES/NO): NO